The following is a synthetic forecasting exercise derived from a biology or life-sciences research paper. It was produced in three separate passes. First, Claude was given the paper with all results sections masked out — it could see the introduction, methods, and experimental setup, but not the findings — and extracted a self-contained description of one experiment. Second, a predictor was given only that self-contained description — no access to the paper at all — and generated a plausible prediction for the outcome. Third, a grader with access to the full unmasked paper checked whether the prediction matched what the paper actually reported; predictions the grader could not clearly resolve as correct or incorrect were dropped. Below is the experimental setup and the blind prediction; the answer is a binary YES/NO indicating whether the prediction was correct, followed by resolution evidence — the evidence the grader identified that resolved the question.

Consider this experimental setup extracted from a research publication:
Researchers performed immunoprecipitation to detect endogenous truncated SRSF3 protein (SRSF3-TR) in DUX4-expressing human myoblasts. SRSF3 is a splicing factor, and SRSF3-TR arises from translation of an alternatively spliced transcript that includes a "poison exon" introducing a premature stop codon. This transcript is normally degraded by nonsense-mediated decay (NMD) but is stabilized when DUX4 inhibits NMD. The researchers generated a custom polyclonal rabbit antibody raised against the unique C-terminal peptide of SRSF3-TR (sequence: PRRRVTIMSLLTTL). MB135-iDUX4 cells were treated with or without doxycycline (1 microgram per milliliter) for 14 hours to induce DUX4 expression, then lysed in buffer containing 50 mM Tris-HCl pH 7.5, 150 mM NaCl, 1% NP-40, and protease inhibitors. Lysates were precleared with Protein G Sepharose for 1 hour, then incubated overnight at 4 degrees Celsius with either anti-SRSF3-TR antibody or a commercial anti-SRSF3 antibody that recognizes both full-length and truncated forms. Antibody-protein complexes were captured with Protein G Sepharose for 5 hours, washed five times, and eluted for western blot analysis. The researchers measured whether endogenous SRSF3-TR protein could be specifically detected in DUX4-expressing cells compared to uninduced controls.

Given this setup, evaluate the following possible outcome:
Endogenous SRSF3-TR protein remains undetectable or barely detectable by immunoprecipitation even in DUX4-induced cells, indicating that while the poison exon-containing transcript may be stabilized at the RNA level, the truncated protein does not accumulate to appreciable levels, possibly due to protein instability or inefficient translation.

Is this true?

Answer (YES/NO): NO